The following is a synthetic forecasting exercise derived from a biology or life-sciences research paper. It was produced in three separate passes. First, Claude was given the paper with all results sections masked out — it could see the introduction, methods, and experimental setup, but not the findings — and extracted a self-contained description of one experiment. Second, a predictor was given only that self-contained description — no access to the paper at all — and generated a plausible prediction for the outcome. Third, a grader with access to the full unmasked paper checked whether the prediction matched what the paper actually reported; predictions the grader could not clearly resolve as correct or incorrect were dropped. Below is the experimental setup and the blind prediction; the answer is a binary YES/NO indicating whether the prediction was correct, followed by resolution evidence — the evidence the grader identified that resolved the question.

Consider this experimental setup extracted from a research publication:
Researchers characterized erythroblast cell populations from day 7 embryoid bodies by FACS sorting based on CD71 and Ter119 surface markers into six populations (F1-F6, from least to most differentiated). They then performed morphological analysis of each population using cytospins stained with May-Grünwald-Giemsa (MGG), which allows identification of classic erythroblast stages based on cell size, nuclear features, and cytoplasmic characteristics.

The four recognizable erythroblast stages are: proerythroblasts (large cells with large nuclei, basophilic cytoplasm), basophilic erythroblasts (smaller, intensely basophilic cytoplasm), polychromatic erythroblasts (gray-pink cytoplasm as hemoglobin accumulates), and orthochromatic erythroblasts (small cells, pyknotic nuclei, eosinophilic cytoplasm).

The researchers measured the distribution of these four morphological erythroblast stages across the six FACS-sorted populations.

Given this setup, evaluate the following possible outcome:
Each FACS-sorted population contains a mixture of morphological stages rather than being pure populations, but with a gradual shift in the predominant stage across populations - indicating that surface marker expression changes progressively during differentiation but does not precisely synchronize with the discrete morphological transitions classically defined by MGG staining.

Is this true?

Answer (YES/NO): YES